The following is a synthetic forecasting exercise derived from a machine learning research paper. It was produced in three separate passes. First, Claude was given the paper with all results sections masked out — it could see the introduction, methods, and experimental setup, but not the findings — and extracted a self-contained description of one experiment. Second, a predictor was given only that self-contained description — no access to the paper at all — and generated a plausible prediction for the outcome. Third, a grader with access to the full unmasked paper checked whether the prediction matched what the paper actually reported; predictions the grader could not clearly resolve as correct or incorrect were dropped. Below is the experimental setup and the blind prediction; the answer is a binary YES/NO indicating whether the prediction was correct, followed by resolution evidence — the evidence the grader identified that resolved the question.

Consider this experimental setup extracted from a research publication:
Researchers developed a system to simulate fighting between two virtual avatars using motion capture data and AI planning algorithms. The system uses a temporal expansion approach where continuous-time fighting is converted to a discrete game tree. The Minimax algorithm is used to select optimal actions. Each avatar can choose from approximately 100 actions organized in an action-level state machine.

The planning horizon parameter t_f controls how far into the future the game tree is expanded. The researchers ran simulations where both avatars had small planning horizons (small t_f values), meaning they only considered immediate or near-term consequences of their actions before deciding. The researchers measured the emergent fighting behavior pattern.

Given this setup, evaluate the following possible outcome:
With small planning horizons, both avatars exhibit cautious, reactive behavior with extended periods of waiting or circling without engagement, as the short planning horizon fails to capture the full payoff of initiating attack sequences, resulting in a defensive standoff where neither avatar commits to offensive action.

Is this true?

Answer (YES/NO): NO